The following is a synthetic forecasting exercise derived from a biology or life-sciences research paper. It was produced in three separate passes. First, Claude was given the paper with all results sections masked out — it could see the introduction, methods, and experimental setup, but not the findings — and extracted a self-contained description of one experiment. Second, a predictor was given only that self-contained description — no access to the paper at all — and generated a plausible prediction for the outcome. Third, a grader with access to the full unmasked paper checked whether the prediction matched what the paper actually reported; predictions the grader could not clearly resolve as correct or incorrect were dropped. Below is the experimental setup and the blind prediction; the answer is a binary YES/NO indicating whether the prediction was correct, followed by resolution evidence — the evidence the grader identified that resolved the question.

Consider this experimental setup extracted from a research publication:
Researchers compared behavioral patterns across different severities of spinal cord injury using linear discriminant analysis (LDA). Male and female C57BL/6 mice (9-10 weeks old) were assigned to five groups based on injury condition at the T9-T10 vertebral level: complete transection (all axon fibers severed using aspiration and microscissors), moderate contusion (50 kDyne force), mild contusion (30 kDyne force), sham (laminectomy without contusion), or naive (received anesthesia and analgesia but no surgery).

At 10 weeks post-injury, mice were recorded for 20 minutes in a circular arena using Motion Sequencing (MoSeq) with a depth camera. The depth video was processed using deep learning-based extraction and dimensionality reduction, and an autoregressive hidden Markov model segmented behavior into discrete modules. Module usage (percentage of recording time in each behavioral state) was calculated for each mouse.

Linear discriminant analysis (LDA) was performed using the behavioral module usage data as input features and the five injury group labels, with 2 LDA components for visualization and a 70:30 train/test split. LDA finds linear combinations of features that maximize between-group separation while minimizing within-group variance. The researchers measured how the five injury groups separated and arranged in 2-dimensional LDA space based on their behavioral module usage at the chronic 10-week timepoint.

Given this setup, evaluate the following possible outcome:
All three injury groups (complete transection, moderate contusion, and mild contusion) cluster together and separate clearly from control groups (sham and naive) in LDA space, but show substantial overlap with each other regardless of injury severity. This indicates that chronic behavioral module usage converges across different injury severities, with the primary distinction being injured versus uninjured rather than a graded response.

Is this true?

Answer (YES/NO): NO